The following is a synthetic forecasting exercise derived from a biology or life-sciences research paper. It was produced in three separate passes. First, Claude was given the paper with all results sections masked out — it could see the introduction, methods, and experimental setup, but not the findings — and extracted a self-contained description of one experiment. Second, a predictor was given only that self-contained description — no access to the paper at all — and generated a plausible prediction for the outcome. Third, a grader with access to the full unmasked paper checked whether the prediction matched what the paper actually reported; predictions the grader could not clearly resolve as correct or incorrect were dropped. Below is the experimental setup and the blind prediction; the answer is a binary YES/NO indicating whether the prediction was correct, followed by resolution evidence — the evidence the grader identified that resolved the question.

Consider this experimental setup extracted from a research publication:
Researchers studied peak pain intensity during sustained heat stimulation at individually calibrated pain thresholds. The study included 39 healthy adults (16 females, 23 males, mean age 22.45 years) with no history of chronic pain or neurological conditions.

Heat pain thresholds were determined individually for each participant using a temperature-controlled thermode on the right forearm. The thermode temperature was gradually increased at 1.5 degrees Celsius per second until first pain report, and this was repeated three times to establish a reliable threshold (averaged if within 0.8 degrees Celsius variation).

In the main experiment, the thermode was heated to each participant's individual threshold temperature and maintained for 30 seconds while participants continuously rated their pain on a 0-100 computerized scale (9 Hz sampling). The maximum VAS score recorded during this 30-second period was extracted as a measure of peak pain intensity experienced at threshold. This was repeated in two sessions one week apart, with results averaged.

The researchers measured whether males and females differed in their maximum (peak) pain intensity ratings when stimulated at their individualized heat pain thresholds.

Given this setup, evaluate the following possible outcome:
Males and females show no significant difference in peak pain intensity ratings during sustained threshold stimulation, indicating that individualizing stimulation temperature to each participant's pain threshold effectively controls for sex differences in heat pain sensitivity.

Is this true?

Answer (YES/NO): NO